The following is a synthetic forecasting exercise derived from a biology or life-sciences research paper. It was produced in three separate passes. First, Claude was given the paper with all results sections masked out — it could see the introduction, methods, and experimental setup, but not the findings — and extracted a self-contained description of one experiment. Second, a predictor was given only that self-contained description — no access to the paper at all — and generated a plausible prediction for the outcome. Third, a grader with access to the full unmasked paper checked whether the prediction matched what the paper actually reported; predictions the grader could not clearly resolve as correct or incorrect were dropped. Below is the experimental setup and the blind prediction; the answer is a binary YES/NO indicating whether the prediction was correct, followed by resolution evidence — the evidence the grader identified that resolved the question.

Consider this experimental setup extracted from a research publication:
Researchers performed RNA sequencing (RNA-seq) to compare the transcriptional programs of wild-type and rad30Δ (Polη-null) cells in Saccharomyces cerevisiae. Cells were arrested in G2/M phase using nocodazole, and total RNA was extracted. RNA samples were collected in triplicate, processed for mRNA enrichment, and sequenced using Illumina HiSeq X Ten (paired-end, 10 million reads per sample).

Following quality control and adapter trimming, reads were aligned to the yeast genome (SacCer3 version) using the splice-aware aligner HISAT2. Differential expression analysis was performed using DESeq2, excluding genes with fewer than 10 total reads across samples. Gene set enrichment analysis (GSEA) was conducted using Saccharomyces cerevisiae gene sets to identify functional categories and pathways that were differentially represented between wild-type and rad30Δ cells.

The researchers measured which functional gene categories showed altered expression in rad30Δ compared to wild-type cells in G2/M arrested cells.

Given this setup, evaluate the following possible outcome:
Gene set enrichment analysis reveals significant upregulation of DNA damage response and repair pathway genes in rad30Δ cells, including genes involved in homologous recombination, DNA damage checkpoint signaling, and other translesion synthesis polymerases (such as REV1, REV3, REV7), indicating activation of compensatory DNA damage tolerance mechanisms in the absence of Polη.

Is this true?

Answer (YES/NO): NO